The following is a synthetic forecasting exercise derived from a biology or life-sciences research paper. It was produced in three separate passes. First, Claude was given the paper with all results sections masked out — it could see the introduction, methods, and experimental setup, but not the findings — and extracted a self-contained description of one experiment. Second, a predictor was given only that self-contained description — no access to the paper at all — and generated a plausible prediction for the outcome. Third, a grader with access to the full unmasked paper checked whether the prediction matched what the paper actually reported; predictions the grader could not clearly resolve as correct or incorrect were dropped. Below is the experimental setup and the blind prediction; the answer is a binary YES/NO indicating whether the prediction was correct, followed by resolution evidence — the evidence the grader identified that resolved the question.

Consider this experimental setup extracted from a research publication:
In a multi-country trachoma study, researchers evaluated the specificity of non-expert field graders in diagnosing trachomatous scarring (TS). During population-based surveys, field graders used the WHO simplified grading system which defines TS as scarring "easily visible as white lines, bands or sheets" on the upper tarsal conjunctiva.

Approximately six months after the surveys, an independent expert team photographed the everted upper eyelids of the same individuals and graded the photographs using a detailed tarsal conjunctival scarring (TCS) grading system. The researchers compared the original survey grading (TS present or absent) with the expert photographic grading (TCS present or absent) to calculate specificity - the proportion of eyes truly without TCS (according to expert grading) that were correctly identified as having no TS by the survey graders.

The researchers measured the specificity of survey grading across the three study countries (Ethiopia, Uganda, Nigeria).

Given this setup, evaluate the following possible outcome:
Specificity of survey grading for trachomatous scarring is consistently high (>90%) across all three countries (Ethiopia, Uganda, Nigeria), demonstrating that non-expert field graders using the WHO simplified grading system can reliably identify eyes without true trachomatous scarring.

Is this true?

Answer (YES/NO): NO